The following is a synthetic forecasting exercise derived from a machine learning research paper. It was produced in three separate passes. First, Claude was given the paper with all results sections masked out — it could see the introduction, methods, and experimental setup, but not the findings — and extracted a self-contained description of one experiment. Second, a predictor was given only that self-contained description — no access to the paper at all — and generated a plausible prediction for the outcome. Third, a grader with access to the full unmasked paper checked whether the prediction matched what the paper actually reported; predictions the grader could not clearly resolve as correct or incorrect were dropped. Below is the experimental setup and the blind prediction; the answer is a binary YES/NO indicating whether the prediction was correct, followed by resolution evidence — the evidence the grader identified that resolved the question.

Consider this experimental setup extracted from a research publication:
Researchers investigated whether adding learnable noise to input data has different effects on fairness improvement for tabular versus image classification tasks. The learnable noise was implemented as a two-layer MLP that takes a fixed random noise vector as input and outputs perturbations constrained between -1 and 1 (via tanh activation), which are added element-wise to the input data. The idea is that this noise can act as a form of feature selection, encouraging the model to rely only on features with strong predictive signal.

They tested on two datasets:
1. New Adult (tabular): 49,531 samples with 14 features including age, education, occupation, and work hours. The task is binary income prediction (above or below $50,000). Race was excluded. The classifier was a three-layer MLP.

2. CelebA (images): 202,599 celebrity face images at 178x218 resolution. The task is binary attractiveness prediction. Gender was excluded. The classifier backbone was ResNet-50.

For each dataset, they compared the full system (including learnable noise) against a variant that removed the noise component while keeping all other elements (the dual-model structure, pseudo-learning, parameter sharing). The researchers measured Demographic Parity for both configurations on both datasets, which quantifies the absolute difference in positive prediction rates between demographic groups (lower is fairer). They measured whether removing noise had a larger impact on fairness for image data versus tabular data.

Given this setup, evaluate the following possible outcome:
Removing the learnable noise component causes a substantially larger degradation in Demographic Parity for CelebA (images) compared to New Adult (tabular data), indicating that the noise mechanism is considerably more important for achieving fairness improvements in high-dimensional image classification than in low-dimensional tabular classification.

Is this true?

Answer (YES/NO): NO